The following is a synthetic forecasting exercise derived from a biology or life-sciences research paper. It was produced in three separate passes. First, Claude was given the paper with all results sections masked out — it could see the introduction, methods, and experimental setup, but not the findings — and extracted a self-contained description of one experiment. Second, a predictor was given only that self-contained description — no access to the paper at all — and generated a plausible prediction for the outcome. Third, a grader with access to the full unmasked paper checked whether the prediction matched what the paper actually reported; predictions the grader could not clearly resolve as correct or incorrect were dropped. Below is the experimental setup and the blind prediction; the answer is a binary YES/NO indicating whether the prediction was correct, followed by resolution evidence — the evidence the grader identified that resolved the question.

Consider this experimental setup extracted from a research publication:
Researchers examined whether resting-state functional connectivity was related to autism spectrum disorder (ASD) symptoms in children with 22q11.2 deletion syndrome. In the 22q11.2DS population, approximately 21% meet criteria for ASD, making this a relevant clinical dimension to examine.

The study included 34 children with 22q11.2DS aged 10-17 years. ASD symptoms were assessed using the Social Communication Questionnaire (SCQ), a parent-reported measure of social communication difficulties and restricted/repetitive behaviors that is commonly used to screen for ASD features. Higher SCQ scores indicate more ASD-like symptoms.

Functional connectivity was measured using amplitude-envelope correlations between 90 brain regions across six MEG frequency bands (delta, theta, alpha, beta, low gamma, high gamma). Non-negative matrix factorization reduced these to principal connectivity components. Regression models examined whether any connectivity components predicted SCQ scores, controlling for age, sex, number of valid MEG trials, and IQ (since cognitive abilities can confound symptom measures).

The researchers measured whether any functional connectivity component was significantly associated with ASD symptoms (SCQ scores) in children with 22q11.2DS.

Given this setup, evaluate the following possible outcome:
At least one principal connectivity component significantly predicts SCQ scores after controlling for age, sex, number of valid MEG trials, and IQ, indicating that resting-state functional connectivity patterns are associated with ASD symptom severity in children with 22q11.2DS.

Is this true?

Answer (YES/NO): YES